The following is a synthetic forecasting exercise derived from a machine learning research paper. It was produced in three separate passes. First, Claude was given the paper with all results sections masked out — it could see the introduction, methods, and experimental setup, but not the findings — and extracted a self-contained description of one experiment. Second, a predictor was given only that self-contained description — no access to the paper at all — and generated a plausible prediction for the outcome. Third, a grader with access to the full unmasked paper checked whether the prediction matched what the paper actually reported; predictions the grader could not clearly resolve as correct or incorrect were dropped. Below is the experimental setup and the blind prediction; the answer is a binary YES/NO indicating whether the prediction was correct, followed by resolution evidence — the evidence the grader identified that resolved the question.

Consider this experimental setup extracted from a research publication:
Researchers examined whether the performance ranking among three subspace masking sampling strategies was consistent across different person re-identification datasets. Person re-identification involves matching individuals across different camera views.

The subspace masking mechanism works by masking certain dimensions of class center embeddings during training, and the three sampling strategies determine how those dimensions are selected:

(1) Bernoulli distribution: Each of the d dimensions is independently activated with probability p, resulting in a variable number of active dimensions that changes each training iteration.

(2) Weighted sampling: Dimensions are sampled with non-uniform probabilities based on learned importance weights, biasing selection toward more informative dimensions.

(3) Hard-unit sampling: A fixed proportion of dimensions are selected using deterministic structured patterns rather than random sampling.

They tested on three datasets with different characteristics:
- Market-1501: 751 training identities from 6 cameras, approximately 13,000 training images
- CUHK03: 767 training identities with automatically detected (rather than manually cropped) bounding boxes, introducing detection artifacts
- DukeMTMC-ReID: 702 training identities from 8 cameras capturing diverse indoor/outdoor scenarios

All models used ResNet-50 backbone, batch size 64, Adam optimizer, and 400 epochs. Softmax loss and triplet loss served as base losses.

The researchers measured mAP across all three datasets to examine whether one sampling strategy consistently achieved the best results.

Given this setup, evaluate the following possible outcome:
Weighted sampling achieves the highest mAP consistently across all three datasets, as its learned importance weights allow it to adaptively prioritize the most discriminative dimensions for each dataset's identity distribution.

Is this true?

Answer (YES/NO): NO